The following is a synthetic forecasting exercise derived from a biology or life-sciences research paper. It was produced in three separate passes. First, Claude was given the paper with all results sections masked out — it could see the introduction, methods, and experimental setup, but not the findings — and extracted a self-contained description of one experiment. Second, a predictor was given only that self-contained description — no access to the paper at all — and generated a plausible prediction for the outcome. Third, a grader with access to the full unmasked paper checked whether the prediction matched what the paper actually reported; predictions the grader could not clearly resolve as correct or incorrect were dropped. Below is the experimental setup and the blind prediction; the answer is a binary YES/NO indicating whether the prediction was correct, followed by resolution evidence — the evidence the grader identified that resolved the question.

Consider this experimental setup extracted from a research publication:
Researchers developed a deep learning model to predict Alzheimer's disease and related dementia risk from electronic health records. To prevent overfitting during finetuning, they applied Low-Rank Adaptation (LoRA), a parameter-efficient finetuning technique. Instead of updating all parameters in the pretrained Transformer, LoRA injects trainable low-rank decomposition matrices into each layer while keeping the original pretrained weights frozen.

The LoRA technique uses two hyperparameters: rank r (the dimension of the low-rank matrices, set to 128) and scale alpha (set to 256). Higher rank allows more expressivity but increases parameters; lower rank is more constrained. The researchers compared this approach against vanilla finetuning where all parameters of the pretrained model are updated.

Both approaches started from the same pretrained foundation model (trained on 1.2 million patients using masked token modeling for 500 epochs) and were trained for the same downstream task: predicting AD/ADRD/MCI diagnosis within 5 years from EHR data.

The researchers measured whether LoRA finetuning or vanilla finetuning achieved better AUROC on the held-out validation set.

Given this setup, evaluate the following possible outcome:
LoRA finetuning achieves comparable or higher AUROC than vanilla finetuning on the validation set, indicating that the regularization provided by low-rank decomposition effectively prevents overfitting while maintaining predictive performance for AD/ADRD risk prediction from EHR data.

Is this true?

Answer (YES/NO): YES